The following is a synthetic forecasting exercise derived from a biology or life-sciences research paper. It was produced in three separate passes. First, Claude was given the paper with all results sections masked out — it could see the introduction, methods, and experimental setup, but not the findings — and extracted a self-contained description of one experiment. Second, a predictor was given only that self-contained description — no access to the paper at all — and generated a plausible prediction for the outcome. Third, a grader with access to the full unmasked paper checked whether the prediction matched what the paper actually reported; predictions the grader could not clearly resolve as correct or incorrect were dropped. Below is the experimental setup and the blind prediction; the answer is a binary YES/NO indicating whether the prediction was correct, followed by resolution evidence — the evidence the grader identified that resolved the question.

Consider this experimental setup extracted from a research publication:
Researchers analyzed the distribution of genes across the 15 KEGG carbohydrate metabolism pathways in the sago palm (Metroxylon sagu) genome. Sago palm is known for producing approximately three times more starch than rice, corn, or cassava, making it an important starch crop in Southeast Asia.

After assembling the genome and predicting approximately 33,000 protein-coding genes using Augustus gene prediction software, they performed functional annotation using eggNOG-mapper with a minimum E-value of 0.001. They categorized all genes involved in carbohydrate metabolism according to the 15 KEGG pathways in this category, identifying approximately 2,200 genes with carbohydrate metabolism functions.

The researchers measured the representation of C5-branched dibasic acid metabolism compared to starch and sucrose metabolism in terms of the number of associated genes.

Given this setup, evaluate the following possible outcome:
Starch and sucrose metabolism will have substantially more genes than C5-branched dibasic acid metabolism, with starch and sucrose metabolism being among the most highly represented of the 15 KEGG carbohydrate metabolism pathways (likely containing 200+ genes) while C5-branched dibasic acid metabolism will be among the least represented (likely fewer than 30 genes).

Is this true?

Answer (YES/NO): YES